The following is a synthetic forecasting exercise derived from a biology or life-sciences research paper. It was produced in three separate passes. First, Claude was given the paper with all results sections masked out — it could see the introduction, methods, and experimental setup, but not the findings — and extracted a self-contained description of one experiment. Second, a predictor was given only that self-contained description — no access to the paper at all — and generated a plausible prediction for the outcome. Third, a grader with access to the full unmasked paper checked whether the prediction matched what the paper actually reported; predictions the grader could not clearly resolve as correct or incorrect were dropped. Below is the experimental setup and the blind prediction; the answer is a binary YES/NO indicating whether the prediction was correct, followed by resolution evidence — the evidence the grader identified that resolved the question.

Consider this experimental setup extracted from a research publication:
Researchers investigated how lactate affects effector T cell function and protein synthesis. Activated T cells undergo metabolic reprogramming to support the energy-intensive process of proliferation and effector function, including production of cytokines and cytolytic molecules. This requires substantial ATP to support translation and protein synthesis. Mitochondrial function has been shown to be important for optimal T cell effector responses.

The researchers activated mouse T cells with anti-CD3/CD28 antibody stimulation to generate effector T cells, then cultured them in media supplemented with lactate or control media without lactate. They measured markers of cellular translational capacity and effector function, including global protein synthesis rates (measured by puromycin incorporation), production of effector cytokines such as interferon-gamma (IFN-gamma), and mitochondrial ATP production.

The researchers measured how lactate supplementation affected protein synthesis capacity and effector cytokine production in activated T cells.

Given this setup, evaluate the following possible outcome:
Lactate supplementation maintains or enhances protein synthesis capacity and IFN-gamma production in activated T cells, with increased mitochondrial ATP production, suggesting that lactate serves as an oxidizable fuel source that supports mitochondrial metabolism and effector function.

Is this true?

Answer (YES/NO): NO